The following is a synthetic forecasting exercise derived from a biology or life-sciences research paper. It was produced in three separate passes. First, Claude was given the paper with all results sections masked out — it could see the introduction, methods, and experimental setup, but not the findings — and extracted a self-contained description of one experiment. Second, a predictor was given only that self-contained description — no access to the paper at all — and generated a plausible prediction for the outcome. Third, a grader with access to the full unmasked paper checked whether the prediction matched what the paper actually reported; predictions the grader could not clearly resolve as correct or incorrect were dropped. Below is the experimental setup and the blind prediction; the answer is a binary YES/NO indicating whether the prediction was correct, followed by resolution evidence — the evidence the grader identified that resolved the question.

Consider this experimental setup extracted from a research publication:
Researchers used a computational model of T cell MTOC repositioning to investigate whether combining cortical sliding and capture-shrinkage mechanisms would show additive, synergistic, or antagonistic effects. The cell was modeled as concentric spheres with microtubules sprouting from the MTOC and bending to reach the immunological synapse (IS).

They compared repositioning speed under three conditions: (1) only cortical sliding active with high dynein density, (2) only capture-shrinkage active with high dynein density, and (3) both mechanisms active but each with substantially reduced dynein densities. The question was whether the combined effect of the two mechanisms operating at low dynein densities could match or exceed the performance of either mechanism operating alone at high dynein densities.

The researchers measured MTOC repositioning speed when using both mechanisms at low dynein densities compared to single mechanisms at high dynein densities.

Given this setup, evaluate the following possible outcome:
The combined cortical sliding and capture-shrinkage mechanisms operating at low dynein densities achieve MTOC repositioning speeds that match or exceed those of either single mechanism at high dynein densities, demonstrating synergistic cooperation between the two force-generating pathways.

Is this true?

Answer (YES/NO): YES